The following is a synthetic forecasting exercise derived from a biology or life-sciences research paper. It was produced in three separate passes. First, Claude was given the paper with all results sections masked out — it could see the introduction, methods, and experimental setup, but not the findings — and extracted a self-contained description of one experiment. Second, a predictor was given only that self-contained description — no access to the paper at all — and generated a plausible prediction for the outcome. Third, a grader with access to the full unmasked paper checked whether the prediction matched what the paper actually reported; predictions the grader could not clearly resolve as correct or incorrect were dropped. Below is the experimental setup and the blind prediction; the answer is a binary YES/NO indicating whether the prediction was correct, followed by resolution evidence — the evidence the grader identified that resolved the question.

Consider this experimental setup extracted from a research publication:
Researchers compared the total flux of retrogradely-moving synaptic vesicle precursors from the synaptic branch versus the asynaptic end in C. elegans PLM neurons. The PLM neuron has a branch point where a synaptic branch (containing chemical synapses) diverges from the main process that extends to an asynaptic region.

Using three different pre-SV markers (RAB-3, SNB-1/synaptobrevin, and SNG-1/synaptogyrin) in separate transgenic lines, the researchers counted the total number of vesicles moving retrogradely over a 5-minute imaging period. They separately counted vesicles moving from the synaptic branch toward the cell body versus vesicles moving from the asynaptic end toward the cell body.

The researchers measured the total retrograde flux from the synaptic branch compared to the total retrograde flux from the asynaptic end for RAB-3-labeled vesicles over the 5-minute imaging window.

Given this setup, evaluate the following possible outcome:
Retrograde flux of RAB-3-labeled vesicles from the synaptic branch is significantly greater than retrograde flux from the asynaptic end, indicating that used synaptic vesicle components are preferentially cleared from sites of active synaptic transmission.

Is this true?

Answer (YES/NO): NO